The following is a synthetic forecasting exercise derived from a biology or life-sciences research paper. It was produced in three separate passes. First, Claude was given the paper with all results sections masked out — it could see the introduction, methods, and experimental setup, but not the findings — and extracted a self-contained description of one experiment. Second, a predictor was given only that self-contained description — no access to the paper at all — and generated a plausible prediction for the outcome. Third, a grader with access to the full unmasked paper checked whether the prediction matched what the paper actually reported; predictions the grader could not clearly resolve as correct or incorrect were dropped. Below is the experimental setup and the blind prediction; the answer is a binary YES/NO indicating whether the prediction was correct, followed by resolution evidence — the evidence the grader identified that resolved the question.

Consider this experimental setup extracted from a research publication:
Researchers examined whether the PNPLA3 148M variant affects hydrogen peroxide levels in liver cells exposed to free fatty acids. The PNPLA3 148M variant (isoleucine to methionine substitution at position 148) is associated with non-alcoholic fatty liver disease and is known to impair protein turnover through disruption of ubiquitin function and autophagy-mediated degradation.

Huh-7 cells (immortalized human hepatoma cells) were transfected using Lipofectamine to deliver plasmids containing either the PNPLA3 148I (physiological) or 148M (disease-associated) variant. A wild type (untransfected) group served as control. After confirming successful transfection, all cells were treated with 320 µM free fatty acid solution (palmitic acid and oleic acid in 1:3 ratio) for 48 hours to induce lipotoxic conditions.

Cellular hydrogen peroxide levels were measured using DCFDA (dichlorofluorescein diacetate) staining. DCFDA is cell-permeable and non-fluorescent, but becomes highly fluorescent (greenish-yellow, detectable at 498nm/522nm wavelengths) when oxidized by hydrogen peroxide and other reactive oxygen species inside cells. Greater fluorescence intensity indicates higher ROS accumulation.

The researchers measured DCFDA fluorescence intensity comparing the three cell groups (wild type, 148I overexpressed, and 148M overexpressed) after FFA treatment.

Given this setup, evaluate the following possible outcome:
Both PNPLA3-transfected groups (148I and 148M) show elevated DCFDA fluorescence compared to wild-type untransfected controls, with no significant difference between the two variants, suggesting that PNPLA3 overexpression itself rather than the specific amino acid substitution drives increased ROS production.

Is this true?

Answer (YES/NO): NO